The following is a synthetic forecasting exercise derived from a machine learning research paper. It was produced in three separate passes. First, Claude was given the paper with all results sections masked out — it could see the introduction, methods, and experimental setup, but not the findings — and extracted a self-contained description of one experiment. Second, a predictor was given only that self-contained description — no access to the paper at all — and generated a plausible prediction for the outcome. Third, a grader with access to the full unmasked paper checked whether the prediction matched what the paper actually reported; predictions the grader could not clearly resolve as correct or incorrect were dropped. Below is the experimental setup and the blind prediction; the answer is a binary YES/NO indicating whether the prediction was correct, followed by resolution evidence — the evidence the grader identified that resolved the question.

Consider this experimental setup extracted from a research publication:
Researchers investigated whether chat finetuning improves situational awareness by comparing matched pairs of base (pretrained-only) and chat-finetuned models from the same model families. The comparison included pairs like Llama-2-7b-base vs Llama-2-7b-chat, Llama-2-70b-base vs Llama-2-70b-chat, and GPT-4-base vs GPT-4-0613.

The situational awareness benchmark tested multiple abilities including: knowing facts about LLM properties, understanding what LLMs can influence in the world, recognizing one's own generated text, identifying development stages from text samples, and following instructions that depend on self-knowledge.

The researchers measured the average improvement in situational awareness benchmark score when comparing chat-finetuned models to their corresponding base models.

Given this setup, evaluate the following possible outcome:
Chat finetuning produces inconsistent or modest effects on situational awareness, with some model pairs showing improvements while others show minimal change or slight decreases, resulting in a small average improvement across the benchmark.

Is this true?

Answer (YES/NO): NO